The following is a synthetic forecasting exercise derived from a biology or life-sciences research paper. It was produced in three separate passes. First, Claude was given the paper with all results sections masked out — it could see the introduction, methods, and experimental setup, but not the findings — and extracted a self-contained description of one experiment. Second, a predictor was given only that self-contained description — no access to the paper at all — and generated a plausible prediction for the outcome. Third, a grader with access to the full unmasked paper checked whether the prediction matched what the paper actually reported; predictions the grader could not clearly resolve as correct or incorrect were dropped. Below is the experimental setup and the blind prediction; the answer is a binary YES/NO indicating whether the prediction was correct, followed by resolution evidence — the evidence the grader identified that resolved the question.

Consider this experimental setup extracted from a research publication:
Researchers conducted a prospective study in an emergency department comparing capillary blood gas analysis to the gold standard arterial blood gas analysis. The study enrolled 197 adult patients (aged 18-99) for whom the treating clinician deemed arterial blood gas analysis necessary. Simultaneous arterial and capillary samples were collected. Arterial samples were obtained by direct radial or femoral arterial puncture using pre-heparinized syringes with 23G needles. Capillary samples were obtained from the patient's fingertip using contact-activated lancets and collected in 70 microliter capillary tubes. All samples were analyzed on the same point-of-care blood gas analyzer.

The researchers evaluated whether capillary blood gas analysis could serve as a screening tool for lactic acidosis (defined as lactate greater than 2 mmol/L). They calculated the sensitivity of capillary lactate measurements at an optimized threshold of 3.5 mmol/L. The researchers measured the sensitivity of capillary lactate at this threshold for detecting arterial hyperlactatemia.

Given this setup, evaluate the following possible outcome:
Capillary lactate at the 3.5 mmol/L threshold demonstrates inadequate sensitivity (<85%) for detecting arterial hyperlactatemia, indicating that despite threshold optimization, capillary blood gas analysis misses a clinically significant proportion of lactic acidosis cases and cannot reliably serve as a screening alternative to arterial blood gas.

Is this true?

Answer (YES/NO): YES